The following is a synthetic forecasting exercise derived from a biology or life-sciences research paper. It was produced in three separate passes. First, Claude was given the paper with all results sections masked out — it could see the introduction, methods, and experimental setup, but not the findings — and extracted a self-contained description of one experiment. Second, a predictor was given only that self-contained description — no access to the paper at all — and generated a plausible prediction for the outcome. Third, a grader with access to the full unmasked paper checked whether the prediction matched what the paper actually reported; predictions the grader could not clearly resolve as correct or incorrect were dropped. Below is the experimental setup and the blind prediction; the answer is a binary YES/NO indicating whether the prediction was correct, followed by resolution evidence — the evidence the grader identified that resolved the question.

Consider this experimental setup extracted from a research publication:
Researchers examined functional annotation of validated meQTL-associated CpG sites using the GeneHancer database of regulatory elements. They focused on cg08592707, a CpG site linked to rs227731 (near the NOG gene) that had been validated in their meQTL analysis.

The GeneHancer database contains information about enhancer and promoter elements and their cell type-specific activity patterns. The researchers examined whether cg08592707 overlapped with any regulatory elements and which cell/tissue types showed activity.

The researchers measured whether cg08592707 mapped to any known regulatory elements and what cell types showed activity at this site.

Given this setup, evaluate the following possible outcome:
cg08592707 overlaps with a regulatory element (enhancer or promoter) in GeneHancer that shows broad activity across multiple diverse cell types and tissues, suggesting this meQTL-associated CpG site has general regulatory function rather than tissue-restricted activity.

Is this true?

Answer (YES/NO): NO